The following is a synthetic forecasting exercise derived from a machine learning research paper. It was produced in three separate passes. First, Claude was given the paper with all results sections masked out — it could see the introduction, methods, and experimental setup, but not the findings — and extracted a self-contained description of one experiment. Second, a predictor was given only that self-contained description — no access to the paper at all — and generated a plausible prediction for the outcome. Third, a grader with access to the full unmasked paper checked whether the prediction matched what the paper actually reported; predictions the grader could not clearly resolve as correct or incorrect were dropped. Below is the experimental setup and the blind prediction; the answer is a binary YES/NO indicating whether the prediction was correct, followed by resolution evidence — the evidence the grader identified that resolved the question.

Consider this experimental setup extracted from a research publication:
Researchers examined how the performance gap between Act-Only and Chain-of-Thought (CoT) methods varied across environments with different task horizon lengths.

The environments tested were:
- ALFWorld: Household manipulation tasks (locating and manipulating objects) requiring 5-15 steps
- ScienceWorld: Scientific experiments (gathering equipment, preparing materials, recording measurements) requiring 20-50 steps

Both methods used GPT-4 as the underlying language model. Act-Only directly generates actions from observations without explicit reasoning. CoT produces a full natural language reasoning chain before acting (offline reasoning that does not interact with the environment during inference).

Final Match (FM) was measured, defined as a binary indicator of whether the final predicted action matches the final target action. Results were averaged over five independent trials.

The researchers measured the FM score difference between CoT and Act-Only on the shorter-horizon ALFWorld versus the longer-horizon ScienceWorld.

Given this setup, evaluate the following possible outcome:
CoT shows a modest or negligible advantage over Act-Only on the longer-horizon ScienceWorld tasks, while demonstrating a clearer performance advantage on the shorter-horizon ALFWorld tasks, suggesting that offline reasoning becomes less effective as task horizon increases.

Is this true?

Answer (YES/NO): NO